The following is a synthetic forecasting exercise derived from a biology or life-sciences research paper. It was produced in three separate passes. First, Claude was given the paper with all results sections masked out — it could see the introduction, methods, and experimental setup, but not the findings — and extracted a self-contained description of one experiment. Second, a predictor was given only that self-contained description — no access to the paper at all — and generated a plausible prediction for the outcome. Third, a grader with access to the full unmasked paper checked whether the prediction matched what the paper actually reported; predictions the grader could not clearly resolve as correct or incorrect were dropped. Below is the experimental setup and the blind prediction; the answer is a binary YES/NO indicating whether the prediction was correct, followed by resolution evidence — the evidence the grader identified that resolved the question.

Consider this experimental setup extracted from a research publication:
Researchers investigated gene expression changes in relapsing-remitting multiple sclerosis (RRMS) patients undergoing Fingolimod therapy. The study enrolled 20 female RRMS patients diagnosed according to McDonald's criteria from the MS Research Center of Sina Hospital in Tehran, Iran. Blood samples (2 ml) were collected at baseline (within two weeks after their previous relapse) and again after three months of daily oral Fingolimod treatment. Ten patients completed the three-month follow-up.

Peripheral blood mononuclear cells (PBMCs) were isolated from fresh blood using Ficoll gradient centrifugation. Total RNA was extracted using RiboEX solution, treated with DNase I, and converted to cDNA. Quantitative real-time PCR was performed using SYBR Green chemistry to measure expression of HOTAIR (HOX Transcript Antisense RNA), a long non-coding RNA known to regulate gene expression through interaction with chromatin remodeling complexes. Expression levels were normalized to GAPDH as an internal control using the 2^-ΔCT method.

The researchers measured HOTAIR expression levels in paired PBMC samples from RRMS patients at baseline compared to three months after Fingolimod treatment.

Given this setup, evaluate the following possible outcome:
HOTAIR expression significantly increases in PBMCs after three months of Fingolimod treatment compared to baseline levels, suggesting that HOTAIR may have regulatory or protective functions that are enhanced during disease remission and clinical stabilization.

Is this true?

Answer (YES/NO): YES